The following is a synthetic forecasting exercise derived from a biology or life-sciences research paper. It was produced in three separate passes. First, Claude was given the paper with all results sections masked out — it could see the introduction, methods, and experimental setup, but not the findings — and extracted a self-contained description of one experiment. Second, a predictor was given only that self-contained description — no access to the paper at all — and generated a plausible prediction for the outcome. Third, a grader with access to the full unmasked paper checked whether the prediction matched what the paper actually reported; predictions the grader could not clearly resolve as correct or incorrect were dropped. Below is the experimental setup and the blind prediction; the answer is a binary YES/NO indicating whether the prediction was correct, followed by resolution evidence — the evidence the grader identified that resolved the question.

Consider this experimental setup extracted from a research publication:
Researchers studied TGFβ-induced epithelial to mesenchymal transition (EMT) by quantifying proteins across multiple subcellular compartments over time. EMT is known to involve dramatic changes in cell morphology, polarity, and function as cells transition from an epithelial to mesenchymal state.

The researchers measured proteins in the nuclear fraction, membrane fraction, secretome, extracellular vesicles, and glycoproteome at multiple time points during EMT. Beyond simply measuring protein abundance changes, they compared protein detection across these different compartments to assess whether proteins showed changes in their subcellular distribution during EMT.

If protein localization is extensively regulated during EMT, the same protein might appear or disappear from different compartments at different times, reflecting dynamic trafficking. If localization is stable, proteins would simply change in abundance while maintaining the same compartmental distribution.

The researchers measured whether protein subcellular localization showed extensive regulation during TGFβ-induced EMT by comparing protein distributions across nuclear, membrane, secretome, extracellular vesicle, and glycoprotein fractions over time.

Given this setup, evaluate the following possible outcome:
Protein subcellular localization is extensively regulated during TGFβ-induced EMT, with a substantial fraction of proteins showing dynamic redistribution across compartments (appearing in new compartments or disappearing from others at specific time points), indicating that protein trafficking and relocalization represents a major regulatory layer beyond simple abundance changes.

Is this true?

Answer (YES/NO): YES